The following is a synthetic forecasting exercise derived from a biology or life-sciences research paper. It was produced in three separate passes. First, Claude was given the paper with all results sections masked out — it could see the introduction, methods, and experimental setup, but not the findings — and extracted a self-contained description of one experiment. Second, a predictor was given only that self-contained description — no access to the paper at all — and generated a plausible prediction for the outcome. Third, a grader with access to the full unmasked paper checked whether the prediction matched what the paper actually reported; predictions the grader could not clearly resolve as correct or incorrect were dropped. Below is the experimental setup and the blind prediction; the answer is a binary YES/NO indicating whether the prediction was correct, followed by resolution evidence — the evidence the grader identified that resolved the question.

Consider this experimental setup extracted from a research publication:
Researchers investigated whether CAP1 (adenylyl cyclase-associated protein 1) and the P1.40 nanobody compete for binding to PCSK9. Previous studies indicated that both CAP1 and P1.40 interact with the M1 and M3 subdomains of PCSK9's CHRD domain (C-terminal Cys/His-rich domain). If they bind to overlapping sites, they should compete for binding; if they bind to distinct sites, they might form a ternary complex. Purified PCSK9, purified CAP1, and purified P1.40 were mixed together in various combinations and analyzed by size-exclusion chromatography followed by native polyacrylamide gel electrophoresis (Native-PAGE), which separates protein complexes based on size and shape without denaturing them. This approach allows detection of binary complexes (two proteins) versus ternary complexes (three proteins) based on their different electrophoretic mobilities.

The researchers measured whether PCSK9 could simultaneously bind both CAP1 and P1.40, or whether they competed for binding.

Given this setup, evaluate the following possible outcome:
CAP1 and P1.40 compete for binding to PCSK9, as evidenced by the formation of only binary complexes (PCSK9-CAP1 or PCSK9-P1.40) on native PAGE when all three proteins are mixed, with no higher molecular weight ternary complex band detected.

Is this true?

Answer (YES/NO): NO